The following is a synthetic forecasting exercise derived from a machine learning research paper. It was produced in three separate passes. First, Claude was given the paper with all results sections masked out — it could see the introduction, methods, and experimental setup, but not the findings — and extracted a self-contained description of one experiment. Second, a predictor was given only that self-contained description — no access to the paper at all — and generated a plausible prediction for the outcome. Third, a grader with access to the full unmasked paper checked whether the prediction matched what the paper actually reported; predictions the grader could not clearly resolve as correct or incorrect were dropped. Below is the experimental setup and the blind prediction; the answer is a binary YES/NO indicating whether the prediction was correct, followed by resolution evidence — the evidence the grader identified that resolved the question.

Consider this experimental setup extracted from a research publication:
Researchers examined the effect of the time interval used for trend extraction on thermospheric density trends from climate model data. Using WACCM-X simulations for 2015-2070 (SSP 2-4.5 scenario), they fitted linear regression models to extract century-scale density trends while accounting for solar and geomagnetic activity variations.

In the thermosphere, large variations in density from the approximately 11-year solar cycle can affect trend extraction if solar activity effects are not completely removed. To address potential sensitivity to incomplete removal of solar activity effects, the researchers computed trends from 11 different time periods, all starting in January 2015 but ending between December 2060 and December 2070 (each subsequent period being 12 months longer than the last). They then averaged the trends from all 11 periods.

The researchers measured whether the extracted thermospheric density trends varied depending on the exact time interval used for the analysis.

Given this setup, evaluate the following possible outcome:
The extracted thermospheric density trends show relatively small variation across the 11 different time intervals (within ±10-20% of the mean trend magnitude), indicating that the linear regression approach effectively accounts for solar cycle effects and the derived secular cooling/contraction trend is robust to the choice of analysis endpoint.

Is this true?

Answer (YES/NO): NO